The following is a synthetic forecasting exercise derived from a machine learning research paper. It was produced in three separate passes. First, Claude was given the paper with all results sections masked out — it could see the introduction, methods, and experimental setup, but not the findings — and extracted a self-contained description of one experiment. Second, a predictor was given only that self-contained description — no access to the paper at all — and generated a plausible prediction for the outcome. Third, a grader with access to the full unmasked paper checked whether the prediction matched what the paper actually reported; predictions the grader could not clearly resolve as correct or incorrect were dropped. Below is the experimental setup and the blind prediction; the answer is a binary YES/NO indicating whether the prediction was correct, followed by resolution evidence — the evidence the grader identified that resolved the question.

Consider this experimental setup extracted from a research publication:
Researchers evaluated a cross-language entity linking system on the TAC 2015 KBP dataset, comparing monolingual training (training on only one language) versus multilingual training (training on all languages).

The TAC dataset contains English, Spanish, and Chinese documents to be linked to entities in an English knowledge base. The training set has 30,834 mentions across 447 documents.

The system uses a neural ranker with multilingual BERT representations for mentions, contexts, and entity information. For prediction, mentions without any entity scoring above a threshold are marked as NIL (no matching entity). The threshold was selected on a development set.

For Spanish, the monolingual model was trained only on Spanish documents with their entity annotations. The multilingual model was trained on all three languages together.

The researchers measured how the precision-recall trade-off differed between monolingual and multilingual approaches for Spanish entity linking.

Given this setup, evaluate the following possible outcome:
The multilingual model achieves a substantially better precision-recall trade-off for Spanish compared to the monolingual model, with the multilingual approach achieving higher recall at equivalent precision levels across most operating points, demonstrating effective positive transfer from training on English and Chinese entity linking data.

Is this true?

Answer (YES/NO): NO